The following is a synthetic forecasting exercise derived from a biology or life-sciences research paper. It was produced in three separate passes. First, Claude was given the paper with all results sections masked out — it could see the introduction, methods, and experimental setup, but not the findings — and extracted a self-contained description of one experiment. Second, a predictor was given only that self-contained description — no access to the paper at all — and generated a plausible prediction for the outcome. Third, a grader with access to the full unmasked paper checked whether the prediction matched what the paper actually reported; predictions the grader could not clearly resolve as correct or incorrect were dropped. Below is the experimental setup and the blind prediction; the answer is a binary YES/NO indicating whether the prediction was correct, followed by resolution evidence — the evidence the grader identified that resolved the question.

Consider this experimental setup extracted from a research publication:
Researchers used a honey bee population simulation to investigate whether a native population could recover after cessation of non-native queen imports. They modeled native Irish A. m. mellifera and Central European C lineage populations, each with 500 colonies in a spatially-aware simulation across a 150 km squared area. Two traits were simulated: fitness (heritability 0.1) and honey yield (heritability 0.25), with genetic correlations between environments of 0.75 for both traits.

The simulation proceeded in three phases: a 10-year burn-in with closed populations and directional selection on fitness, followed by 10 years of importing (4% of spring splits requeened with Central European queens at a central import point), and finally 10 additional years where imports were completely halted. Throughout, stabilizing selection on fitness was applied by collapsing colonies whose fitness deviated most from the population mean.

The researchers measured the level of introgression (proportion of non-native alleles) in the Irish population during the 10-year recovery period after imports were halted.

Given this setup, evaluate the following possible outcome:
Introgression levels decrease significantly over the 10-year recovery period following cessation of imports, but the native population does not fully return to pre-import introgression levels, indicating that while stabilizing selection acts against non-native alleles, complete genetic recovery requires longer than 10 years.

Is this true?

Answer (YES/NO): NO